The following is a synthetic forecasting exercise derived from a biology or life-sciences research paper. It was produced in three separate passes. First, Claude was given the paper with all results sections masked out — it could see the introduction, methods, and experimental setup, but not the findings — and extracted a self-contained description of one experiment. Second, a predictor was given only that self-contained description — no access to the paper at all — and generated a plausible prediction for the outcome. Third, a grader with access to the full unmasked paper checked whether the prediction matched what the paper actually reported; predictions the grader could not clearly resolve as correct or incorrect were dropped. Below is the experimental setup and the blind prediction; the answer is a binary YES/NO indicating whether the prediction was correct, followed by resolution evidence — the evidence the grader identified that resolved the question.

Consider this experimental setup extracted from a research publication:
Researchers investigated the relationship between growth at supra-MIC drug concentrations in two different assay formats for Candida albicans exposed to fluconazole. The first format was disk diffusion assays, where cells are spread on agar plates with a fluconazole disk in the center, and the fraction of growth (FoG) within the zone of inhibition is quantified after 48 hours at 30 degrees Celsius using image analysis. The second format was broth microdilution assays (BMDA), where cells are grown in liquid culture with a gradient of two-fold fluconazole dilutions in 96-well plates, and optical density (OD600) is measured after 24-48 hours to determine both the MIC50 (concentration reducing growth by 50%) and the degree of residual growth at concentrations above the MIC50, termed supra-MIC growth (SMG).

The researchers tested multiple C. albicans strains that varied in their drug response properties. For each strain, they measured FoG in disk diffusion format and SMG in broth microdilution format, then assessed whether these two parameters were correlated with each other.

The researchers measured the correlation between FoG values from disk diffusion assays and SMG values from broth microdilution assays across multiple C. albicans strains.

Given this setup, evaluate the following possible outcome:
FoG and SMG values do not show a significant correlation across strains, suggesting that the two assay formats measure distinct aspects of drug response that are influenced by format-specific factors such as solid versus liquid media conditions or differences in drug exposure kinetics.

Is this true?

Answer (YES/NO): NO